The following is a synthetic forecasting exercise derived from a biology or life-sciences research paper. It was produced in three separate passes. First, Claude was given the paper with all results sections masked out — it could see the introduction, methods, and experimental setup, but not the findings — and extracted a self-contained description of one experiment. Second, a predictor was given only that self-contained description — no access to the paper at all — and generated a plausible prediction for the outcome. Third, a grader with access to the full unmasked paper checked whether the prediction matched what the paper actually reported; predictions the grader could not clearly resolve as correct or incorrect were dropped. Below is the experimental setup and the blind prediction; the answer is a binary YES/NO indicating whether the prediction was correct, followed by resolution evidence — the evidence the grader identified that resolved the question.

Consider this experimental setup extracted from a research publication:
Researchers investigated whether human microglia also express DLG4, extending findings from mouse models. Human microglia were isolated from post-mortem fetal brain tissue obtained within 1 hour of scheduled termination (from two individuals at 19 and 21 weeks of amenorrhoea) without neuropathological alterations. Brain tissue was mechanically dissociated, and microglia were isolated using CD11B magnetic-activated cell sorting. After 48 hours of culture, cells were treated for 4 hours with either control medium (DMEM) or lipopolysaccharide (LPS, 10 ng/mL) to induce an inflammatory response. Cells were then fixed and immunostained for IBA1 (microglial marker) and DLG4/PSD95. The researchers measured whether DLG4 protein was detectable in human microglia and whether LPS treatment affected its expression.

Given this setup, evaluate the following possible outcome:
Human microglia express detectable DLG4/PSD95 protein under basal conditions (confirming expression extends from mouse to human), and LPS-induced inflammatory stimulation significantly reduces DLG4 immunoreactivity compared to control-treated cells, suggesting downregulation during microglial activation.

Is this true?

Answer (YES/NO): NO